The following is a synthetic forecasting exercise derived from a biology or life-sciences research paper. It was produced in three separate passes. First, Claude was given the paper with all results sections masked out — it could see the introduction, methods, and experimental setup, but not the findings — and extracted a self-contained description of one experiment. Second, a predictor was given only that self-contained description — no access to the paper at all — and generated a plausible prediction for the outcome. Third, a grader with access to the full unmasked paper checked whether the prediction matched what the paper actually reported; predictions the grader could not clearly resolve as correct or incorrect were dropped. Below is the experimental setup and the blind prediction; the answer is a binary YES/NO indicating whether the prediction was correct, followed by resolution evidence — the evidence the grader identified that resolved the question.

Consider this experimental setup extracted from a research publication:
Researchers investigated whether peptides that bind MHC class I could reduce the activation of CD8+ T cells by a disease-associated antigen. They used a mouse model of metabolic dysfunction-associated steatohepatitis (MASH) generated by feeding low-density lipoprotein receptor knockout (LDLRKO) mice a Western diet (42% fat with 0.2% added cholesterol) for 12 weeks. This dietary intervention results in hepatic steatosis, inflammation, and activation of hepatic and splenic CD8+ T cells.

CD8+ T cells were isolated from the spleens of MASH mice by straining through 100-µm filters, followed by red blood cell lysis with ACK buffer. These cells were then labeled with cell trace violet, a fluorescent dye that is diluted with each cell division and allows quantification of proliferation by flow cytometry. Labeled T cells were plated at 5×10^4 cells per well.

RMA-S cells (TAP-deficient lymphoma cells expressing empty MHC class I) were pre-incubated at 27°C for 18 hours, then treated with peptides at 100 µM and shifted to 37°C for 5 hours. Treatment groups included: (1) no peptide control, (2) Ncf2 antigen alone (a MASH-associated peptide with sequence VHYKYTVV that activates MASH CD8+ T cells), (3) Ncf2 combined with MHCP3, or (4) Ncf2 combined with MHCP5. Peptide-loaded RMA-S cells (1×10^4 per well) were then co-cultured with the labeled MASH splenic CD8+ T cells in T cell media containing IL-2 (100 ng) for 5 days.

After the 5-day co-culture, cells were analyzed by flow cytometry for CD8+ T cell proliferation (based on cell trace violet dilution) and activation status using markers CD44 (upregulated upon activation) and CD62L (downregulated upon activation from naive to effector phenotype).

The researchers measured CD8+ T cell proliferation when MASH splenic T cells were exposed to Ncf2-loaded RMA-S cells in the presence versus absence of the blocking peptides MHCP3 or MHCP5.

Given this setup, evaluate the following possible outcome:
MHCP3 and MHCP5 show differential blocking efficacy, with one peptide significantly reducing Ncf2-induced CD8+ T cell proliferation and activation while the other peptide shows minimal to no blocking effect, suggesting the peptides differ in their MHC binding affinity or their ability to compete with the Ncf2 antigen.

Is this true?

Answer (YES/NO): NO